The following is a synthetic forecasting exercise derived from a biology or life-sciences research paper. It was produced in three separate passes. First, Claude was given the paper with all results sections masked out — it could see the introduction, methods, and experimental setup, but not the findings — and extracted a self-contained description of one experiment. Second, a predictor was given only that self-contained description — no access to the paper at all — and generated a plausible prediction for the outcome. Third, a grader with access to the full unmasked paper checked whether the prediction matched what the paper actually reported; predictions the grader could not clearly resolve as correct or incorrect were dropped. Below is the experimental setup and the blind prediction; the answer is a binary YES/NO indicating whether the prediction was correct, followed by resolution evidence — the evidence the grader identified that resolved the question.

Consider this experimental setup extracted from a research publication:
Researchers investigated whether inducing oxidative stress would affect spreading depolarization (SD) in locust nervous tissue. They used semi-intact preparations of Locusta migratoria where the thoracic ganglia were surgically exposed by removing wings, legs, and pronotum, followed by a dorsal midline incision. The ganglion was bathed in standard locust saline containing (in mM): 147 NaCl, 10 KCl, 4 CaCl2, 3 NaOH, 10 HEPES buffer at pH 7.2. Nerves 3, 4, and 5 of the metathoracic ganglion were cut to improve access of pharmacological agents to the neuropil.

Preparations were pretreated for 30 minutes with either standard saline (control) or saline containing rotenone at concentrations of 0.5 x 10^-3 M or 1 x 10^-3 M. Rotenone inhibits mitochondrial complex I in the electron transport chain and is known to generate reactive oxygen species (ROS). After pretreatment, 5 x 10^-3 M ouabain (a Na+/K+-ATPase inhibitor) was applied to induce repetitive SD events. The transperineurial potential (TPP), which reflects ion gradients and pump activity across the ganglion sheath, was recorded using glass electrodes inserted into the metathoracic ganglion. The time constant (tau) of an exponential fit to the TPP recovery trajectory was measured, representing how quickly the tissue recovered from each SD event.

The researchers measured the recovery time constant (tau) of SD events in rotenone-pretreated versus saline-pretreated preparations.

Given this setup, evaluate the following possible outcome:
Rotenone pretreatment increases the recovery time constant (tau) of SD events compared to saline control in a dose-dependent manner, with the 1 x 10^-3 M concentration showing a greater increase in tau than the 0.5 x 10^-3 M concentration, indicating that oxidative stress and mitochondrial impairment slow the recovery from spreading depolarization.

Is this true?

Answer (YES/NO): NO